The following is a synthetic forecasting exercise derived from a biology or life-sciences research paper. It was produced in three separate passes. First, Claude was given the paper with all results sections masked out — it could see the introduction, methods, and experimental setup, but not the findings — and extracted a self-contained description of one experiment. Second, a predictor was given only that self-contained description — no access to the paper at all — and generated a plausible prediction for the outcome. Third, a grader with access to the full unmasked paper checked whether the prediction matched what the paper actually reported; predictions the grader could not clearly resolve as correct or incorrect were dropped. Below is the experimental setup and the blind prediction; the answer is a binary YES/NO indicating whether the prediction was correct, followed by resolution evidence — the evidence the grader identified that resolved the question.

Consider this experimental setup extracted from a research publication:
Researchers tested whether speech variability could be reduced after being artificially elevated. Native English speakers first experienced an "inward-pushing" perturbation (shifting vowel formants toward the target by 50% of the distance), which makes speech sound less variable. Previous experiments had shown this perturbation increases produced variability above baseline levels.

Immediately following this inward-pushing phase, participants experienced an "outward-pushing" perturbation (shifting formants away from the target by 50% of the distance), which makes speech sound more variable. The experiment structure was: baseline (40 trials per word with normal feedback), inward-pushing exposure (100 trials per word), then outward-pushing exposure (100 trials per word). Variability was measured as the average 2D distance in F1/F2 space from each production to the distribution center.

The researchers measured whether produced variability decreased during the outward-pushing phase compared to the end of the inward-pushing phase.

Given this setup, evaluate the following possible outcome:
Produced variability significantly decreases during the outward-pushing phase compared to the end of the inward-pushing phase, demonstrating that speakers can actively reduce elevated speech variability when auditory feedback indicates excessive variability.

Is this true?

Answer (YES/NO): NO